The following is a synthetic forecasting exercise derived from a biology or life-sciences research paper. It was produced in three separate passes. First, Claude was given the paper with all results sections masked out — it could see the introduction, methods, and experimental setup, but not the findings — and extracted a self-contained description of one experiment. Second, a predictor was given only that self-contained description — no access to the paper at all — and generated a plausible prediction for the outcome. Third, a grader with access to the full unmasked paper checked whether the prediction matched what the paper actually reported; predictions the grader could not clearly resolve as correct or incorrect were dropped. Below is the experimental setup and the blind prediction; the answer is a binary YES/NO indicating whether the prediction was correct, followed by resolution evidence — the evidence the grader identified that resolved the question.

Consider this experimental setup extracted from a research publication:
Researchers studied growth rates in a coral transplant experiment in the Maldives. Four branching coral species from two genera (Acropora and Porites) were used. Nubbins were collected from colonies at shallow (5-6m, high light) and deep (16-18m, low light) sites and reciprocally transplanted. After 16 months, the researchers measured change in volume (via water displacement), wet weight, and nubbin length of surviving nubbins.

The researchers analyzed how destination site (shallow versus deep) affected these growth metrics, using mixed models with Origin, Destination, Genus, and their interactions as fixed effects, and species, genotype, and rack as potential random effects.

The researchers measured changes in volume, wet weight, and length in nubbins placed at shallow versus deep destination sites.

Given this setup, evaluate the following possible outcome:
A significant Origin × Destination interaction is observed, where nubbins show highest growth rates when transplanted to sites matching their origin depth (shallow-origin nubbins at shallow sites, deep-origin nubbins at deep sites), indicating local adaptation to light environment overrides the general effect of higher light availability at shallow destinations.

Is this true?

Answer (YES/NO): NO